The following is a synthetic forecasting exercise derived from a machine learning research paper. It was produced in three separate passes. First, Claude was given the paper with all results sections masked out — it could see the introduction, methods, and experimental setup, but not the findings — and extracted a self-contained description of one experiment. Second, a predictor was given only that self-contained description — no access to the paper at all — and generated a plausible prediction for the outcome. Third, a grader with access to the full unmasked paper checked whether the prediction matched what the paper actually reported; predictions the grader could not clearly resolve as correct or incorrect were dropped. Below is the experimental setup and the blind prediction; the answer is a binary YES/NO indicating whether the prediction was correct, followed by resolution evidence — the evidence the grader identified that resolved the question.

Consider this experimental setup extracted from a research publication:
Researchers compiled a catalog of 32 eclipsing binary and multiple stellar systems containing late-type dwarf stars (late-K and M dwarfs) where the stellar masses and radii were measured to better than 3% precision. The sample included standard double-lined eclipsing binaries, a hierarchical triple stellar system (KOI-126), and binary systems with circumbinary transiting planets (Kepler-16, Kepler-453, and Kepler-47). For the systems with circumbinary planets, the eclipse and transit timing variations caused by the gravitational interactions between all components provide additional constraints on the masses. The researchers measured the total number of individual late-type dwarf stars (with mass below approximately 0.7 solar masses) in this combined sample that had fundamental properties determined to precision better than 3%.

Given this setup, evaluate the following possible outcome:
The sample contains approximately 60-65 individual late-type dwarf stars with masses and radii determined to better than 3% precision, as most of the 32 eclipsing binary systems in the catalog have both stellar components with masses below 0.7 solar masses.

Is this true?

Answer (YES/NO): NO